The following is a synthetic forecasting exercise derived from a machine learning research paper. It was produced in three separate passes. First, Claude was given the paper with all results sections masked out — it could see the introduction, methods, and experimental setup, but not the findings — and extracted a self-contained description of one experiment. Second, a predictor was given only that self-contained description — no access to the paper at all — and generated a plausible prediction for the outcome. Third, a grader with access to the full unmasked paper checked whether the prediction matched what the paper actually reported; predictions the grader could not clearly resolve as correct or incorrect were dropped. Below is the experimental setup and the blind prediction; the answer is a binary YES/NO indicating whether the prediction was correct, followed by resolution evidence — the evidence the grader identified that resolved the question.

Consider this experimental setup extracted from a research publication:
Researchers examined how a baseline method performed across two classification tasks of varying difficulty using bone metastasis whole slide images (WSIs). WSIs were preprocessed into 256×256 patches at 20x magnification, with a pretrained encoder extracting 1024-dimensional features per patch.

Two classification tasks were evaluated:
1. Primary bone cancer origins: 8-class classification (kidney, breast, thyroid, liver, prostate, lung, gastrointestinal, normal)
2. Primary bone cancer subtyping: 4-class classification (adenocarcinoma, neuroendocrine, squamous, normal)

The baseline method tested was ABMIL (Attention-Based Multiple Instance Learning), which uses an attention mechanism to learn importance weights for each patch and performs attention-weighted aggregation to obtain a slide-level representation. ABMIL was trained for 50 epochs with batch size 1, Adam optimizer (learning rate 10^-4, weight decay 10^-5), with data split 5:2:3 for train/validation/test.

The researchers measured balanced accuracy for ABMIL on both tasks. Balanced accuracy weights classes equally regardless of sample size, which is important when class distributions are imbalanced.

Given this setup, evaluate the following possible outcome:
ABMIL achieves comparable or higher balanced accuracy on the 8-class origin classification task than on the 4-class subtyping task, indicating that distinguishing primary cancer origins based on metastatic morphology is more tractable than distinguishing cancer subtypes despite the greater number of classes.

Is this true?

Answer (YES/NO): NO